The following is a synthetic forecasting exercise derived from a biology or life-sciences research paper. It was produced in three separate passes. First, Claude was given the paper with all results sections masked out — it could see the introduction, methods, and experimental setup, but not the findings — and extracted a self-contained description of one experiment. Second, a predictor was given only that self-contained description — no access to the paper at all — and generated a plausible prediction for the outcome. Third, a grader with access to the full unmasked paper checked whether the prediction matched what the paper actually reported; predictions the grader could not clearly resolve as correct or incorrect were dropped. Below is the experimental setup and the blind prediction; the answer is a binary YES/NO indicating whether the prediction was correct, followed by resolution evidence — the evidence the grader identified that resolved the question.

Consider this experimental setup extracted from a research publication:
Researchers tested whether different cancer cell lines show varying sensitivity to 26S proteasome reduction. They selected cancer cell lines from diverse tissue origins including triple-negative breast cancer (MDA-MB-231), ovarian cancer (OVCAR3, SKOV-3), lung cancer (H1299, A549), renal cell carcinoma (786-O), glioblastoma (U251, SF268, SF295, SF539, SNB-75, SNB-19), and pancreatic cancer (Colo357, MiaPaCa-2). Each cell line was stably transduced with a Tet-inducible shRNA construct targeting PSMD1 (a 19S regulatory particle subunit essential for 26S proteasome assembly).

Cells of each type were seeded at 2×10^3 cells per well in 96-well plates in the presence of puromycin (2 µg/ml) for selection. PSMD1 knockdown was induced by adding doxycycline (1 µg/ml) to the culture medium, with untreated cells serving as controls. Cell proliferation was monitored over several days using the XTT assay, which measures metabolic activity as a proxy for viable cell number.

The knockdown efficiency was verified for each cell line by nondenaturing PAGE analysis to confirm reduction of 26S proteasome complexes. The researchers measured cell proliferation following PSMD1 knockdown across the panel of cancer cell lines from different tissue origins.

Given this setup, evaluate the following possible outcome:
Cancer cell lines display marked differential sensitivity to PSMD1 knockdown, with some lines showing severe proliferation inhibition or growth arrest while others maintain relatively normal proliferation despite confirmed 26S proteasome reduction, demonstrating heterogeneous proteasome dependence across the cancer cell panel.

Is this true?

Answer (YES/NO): NO